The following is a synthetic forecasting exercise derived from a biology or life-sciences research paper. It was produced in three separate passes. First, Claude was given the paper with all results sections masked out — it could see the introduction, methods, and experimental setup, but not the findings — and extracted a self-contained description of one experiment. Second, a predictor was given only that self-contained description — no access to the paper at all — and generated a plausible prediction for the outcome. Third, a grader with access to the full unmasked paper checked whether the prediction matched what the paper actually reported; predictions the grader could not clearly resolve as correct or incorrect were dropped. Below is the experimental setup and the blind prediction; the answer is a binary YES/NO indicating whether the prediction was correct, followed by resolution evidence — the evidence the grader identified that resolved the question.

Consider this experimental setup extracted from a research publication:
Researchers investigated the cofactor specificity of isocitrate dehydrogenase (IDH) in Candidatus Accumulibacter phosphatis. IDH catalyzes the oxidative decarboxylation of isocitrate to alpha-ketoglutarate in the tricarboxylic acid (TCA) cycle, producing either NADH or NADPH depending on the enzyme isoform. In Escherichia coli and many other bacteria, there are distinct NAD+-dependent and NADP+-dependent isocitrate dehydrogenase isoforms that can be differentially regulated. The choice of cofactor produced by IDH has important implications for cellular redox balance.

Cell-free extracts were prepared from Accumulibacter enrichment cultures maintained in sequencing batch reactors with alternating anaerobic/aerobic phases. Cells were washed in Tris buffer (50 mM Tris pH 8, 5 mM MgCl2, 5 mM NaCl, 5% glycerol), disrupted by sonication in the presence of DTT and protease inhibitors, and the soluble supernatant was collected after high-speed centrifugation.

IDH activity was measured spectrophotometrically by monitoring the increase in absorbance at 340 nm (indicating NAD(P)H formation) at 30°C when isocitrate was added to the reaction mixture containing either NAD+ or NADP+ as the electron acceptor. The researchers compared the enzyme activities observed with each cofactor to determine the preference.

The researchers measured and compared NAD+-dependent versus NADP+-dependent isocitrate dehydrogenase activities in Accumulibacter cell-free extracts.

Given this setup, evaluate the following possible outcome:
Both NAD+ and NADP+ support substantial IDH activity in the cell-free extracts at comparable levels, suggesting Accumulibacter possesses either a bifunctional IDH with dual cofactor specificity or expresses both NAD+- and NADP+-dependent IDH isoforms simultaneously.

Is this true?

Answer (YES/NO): NO